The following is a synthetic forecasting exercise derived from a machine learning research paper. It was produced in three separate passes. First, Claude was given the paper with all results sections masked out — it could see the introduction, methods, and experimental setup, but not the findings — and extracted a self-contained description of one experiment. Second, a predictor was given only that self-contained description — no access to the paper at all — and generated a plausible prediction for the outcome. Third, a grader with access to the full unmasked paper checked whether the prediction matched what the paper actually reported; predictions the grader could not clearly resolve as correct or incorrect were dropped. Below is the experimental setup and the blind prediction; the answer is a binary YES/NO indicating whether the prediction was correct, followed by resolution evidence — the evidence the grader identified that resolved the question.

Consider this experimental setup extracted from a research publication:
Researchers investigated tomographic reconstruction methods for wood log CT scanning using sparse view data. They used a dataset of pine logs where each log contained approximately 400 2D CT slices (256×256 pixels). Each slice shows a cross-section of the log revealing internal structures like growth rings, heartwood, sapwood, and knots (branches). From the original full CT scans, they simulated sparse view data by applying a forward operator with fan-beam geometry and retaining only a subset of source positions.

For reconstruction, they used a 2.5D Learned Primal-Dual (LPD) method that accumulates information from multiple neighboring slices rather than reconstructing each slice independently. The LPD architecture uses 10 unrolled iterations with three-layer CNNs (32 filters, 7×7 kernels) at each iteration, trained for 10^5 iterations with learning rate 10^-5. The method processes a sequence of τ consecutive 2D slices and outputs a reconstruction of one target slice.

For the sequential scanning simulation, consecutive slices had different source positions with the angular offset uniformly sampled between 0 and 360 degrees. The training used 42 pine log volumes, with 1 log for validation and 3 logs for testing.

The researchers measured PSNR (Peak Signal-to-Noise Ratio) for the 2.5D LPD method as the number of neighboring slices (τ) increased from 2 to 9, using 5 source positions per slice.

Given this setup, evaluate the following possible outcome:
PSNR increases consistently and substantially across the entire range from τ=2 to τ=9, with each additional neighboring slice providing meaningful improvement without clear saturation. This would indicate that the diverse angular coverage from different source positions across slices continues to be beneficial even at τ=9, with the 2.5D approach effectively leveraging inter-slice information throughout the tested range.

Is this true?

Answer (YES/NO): NO